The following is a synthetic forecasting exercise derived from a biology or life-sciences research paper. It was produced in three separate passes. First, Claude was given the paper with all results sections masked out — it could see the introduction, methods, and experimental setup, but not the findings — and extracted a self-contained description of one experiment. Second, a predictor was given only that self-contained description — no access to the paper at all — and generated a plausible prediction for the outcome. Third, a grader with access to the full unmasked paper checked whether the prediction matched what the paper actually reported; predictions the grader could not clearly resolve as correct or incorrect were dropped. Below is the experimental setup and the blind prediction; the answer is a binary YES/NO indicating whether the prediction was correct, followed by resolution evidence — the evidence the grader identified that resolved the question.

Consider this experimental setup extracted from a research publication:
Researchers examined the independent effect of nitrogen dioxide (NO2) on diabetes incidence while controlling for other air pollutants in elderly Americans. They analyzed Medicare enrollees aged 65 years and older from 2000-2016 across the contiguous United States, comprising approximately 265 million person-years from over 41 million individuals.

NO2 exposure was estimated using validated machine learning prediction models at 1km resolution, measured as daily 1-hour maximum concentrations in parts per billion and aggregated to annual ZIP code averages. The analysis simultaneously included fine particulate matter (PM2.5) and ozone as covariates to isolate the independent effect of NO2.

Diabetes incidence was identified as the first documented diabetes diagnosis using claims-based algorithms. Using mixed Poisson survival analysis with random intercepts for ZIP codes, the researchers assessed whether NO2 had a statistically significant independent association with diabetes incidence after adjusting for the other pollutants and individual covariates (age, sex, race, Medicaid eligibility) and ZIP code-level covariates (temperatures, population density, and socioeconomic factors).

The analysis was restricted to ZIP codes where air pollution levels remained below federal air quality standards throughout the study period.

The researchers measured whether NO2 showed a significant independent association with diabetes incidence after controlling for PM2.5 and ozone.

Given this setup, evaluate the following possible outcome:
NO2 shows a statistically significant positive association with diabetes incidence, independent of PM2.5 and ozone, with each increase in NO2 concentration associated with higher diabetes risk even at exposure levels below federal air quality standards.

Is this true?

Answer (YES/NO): YES